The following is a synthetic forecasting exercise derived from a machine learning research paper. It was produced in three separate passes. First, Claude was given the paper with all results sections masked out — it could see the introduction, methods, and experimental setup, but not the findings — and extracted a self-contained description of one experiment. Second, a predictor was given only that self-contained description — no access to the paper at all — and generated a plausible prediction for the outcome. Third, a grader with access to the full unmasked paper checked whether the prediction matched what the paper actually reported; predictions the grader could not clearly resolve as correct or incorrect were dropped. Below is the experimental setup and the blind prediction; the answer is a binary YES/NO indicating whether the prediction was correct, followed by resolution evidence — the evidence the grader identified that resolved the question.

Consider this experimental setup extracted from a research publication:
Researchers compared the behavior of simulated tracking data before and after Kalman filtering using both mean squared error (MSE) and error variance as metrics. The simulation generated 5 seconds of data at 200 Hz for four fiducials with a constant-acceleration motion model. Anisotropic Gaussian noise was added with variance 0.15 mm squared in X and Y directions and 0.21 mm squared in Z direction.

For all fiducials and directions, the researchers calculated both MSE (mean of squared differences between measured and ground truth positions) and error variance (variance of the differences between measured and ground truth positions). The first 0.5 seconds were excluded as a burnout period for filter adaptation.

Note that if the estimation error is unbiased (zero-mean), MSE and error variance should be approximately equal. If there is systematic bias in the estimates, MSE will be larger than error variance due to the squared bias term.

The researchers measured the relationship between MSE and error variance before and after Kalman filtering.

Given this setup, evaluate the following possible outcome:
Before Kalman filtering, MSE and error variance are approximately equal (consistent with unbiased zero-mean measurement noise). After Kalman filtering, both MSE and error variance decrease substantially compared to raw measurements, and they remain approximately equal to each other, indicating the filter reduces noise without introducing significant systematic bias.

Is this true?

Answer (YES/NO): NO